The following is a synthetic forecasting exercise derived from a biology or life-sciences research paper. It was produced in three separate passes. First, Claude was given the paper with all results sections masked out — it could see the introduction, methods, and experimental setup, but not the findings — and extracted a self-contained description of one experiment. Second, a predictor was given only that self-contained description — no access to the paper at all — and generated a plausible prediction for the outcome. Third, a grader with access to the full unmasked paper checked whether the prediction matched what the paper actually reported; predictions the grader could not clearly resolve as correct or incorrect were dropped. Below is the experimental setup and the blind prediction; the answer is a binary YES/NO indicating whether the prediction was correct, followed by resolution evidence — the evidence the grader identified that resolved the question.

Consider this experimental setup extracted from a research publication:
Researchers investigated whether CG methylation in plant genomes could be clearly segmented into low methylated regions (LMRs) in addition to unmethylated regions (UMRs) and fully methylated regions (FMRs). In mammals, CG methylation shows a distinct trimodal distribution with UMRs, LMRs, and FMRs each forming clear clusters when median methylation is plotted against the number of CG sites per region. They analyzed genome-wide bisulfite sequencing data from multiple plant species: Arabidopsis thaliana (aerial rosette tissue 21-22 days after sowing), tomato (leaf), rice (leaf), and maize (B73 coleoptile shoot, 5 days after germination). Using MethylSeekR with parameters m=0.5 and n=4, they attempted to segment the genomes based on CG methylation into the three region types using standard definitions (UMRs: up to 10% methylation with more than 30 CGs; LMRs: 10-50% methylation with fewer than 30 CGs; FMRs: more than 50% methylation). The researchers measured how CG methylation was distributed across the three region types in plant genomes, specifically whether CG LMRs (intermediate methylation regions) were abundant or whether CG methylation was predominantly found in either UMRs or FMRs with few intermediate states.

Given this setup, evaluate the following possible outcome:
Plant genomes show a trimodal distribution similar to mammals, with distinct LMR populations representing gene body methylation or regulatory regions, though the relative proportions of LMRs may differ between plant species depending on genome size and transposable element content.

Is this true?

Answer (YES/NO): NO